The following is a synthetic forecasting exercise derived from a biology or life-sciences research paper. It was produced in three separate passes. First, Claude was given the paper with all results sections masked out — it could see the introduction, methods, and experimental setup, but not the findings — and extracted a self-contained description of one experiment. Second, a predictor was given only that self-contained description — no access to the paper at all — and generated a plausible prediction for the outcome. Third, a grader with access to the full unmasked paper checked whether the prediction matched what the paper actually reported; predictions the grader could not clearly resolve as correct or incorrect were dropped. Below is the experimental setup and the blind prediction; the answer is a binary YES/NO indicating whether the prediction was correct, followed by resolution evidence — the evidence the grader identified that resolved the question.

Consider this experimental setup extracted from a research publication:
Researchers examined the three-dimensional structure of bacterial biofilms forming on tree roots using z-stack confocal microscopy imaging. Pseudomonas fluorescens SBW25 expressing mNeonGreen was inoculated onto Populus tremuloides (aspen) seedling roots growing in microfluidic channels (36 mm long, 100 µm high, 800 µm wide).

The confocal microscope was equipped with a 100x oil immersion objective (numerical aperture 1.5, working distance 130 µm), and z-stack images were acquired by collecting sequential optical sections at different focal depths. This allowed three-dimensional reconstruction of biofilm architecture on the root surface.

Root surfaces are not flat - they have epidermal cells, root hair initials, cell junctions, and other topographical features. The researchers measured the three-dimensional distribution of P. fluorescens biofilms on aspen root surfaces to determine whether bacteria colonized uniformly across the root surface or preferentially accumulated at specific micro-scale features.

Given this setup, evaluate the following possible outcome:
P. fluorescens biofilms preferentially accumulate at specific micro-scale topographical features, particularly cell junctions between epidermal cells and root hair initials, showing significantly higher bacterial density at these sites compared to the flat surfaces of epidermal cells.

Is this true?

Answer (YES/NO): NO